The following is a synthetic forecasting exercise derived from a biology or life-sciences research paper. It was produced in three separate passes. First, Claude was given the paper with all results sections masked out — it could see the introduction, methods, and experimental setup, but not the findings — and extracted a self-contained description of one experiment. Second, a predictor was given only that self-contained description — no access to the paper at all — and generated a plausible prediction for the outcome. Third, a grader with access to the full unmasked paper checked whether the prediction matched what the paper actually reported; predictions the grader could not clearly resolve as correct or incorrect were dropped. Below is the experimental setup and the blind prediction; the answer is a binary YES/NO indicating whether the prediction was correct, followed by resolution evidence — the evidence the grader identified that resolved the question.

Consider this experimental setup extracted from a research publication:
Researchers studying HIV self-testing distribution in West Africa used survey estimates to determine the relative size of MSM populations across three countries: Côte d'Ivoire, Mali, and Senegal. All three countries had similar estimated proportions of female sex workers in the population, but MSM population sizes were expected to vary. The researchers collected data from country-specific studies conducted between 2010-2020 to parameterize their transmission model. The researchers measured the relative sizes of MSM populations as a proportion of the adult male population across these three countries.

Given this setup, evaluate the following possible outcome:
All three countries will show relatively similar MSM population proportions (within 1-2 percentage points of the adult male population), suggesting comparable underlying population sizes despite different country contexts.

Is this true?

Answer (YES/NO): NO